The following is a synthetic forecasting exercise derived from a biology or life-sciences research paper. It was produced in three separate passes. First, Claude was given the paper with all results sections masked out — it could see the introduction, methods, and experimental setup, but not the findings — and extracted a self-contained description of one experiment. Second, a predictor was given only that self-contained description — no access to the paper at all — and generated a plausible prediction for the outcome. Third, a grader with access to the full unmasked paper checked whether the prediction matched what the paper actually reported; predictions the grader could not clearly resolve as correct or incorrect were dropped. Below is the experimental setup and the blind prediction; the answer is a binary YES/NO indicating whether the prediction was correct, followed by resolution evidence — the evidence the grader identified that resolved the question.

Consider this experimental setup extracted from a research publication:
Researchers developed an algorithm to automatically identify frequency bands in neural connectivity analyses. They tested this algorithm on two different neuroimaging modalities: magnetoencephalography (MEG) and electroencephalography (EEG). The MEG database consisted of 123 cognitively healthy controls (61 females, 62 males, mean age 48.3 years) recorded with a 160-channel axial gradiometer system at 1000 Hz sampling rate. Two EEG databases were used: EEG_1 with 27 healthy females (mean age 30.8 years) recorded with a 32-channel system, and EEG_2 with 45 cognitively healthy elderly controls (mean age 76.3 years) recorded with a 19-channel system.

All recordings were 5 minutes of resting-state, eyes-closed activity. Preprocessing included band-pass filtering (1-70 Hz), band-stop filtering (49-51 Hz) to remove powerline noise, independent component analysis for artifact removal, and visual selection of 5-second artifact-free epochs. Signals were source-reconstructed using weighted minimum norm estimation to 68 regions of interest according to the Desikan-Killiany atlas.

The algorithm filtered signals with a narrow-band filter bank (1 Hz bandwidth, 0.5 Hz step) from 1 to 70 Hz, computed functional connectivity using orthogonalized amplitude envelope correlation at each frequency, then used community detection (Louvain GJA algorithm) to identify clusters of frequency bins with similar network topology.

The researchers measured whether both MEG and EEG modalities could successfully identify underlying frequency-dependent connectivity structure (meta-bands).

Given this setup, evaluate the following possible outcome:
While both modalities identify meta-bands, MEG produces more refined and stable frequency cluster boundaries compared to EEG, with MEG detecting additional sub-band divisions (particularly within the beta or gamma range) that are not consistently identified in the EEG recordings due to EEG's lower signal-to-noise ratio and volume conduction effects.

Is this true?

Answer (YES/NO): NO